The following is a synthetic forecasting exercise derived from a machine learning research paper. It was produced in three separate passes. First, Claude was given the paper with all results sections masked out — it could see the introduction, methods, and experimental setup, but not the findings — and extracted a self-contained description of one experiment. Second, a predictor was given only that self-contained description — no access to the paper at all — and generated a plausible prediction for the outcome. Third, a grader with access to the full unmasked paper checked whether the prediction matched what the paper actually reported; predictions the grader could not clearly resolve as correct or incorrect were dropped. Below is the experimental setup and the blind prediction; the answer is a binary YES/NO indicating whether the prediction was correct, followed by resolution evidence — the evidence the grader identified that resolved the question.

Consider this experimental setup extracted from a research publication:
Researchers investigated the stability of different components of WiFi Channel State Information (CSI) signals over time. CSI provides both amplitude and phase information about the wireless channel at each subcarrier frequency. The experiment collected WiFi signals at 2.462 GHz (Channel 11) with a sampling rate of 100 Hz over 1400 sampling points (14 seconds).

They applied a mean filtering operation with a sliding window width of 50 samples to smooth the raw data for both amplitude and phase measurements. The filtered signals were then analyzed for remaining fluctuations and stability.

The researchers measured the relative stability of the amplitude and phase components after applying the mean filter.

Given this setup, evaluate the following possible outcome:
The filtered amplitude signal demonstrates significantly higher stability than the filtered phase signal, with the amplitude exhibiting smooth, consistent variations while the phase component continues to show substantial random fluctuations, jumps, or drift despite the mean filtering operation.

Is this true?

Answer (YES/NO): YES